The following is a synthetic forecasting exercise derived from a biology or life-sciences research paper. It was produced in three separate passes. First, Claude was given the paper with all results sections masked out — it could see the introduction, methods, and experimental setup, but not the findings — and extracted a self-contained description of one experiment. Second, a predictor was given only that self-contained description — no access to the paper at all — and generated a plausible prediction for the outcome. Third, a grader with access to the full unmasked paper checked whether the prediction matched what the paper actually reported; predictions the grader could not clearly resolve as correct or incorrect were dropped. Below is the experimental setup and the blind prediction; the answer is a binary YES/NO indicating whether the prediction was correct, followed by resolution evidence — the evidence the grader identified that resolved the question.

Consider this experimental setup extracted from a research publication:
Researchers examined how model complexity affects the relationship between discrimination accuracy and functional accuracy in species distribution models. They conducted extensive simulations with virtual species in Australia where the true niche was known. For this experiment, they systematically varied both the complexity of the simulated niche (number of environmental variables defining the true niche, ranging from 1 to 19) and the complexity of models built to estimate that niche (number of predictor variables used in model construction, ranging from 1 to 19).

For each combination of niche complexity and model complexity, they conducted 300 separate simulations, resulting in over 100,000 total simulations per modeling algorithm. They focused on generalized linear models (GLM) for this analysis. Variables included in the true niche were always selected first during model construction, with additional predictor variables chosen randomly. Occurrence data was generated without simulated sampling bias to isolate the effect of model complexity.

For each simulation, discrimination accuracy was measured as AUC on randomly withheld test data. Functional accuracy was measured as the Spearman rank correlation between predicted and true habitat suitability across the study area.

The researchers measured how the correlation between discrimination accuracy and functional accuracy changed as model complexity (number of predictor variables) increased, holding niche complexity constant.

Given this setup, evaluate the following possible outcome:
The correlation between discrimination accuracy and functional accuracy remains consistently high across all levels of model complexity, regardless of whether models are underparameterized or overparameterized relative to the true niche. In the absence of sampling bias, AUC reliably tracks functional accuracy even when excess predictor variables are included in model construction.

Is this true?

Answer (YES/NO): NO